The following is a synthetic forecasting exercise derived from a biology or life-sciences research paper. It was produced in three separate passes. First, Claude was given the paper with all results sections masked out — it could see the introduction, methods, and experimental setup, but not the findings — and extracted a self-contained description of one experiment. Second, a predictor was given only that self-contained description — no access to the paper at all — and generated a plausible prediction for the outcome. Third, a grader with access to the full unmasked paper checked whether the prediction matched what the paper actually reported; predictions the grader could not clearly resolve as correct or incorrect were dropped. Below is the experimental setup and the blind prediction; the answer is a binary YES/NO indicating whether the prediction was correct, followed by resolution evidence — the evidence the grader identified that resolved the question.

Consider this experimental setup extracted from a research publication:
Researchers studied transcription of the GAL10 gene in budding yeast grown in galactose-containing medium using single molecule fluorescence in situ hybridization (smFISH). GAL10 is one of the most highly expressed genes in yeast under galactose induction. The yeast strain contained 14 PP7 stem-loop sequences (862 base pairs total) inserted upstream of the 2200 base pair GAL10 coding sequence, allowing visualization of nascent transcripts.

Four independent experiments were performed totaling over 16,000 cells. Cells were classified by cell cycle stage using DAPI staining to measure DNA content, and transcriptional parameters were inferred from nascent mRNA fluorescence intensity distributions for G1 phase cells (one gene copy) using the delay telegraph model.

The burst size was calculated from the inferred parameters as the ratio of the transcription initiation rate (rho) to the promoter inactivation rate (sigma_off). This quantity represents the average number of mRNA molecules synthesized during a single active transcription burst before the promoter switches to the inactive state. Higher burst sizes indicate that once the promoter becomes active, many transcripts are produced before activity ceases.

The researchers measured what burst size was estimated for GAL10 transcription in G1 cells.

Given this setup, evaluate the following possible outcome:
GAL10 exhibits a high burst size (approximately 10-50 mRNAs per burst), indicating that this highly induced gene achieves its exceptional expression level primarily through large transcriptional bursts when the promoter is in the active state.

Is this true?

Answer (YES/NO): YES